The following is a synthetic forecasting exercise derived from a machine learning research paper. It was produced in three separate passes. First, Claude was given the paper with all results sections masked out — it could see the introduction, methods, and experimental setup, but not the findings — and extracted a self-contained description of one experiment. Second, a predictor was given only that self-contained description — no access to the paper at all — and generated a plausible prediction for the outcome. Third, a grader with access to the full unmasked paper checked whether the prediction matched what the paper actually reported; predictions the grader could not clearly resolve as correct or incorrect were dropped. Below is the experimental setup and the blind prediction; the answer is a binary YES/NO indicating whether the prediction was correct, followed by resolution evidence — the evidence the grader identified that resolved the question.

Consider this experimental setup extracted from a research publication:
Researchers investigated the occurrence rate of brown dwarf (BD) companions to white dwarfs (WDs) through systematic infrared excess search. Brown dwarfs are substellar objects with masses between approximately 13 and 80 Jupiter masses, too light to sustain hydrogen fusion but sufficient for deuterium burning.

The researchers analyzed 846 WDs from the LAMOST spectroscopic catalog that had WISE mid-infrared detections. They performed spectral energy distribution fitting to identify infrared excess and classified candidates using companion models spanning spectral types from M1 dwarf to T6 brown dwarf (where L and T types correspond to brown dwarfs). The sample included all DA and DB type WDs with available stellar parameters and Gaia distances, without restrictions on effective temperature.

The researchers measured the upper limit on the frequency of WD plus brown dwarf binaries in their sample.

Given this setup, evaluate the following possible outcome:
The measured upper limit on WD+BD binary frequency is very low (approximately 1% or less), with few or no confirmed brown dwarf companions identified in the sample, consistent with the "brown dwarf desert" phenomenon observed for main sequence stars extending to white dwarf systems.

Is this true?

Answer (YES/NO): NO